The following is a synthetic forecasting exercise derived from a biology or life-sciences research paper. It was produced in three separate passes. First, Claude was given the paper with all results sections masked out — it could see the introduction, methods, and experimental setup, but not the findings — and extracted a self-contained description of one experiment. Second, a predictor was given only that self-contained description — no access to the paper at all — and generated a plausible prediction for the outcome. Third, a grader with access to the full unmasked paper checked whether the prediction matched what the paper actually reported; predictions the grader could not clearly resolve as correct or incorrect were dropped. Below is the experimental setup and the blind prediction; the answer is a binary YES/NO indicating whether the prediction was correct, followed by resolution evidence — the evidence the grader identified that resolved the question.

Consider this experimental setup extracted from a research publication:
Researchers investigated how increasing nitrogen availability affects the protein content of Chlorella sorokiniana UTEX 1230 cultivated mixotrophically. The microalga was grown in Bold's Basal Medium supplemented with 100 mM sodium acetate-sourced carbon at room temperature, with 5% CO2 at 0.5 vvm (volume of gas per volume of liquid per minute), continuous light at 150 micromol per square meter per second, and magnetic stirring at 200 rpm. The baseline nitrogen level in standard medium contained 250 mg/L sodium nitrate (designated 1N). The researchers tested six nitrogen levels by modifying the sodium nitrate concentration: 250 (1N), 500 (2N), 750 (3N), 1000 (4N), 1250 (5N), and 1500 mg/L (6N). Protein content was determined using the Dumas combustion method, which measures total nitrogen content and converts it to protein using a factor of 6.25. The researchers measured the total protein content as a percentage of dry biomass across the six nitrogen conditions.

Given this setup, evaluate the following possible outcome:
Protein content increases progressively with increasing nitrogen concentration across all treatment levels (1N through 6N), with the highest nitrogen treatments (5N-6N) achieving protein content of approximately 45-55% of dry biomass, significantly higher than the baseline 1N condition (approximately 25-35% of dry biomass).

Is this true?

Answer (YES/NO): NO